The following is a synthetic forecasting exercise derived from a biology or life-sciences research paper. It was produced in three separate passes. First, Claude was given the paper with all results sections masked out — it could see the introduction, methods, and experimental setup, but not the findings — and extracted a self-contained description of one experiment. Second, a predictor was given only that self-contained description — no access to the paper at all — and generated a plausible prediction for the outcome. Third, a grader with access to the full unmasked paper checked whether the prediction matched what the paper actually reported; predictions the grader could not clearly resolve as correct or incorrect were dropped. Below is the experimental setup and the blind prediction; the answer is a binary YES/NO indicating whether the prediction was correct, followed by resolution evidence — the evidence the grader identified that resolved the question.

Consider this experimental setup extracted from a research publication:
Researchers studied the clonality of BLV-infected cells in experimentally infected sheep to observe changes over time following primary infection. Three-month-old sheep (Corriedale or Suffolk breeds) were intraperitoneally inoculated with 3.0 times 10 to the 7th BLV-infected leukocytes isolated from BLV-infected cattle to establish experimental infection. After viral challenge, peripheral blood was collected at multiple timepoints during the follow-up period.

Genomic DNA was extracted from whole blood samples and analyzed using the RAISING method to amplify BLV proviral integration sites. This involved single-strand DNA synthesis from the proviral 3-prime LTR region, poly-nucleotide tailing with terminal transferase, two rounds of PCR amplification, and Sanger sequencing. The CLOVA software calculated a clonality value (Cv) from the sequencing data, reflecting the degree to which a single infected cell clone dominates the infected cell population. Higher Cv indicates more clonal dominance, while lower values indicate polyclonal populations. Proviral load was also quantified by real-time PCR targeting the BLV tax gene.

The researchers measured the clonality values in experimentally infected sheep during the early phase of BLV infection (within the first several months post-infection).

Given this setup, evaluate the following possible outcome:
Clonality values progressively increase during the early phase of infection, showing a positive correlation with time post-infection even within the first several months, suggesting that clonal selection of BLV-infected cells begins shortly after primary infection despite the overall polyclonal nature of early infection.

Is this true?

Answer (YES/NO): NO